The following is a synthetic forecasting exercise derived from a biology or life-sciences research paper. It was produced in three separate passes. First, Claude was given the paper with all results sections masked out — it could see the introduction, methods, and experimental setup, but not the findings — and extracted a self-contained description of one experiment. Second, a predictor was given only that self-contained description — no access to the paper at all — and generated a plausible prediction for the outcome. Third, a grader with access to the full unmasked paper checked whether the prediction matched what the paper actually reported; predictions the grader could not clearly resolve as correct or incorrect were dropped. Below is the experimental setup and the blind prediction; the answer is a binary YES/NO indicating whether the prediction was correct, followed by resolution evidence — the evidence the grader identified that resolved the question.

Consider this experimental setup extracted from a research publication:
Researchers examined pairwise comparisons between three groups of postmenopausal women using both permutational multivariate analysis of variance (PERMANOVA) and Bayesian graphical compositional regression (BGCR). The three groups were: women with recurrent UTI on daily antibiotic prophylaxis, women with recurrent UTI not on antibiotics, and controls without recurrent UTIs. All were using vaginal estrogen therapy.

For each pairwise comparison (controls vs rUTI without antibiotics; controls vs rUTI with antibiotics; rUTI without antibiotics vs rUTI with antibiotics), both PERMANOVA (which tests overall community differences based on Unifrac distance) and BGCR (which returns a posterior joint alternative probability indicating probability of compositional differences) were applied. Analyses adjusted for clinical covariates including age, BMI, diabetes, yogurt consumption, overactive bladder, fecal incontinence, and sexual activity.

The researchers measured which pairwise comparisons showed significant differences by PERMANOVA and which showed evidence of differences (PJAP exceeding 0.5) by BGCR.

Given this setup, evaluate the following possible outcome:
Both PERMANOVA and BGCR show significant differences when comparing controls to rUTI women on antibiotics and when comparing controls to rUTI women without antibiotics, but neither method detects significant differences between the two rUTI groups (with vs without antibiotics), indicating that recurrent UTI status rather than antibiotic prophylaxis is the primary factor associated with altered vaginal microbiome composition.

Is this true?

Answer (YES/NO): NO